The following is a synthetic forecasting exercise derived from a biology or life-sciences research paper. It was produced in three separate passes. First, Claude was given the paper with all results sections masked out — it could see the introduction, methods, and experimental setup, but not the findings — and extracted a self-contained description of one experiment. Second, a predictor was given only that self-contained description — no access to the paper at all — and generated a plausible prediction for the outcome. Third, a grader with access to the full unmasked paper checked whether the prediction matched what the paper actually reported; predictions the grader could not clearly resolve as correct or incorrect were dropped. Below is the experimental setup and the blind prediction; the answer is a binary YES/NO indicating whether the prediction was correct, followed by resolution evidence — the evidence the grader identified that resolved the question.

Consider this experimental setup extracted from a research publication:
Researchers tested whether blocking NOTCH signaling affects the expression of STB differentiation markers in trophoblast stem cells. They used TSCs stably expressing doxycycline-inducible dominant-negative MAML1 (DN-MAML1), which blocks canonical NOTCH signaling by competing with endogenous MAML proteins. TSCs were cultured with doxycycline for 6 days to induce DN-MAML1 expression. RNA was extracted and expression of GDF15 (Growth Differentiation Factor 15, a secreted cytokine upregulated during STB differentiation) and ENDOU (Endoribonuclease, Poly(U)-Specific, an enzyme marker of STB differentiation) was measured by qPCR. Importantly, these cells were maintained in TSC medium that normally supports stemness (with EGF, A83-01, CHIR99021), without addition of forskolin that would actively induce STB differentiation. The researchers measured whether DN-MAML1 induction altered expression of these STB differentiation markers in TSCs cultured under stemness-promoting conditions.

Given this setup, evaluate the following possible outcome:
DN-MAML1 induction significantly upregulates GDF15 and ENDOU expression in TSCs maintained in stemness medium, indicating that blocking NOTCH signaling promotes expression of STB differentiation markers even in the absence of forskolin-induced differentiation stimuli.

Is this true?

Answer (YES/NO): YES